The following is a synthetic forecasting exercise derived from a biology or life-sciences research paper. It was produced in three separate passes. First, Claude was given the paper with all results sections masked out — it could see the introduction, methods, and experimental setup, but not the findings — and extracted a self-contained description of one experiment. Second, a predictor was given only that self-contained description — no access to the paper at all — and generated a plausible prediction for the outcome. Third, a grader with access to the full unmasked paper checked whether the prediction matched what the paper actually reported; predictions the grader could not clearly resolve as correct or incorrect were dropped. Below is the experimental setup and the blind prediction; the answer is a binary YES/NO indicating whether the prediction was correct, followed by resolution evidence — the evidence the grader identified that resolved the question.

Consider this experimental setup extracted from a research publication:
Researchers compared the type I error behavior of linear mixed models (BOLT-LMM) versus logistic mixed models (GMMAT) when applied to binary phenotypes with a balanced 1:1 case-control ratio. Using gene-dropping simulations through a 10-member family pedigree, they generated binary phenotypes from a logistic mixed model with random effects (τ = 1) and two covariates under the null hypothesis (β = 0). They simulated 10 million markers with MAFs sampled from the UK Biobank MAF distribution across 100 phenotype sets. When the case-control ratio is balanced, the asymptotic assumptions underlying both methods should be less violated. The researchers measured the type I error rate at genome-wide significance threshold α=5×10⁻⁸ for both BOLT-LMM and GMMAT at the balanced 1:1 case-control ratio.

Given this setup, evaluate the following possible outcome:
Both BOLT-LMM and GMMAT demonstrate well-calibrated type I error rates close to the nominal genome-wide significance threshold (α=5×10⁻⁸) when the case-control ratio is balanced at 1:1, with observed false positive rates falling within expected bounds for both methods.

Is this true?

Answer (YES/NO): NO